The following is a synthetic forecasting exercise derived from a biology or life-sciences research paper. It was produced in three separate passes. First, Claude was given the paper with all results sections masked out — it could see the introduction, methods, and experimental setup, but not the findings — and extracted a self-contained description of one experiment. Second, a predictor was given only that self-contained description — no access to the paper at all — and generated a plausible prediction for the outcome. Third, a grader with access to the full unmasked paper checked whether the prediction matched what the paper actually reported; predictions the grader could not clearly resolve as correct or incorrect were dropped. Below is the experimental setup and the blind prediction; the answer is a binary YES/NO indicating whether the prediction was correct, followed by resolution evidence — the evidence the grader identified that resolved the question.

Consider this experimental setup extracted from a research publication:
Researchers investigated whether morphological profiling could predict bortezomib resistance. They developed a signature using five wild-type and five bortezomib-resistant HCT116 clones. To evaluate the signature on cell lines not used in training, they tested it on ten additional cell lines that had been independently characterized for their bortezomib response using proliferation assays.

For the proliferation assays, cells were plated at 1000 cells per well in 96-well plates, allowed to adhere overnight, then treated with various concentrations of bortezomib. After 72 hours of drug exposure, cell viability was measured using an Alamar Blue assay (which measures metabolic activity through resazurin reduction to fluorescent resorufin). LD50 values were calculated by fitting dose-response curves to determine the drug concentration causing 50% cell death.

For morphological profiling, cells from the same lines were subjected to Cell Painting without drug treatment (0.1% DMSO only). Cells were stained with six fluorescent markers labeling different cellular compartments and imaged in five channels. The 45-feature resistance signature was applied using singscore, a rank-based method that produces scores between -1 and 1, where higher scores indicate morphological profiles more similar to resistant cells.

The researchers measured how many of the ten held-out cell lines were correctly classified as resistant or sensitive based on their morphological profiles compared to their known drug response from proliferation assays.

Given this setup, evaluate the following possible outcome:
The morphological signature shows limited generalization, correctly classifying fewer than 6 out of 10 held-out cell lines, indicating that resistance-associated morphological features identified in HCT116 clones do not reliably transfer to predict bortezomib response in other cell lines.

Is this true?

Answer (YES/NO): NO